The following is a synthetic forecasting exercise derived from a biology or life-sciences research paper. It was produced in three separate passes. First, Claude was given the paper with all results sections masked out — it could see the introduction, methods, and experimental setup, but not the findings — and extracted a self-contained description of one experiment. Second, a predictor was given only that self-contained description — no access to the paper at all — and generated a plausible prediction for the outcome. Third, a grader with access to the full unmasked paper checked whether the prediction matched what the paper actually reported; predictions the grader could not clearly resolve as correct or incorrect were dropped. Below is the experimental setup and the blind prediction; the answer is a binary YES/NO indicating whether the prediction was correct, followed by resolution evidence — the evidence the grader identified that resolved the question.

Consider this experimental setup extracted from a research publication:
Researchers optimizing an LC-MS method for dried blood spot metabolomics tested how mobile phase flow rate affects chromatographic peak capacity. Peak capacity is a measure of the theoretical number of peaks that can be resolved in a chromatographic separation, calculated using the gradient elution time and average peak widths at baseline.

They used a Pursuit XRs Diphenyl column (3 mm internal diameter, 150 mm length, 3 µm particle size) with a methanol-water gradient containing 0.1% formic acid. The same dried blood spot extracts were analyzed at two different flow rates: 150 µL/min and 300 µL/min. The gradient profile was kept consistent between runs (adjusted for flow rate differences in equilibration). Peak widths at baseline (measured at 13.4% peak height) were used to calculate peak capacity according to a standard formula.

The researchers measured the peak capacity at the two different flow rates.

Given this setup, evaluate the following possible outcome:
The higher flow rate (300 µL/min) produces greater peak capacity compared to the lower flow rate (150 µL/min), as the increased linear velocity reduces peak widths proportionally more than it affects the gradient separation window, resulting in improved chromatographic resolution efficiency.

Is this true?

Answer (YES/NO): NO